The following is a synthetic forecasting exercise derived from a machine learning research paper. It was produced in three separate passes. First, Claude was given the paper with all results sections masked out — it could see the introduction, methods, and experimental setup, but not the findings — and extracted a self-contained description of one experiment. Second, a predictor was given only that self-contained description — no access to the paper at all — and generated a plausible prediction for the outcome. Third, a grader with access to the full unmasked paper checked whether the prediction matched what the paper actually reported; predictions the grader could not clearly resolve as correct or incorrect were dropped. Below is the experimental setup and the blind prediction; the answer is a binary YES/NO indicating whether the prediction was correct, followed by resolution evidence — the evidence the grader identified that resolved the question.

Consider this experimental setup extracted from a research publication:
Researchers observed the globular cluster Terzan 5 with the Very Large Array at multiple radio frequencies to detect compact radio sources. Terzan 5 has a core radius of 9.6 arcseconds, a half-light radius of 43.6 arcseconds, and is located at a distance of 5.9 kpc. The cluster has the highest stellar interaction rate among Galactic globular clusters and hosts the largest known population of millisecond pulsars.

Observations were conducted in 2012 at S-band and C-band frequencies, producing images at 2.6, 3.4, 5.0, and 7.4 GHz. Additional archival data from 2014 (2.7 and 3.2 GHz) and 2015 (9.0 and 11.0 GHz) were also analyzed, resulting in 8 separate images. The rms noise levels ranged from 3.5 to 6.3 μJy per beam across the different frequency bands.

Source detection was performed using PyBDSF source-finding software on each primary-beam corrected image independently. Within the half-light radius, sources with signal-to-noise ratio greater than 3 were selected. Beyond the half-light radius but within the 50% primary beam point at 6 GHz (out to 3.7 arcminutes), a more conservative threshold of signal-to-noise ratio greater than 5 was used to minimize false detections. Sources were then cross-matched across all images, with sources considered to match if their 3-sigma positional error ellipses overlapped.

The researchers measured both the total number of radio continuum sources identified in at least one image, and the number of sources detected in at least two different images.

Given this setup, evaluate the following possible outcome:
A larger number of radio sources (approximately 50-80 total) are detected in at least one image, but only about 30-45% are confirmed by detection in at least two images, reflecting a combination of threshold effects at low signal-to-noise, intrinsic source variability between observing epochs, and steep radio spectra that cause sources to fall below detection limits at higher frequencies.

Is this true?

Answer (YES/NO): NO